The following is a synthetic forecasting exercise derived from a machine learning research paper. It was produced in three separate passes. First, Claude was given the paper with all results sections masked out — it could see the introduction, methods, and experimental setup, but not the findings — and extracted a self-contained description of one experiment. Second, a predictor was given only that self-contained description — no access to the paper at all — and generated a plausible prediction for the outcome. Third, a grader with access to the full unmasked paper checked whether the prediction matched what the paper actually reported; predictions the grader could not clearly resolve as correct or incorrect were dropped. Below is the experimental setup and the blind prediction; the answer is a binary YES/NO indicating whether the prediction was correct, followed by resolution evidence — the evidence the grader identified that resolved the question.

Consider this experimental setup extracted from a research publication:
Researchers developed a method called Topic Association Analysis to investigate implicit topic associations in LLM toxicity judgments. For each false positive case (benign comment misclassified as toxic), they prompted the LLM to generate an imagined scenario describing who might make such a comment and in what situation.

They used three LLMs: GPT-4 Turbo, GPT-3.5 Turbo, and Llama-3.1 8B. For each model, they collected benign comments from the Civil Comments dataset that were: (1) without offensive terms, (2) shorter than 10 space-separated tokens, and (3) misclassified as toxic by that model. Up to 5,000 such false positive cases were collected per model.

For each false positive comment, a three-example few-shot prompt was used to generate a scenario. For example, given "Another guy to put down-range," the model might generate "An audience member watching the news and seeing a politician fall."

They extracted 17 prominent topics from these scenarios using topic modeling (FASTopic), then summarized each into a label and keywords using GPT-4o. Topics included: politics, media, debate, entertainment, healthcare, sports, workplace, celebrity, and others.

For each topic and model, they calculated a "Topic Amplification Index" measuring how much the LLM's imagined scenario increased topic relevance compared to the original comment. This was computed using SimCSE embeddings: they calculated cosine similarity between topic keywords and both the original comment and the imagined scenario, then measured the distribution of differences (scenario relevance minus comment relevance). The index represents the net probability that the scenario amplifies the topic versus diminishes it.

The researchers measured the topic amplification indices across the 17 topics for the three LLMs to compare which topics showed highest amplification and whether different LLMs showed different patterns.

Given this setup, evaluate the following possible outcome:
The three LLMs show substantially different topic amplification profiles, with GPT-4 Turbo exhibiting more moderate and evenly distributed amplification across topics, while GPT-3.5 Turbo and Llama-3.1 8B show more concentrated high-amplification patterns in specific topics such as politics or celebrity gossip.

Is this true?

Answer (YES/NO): NO